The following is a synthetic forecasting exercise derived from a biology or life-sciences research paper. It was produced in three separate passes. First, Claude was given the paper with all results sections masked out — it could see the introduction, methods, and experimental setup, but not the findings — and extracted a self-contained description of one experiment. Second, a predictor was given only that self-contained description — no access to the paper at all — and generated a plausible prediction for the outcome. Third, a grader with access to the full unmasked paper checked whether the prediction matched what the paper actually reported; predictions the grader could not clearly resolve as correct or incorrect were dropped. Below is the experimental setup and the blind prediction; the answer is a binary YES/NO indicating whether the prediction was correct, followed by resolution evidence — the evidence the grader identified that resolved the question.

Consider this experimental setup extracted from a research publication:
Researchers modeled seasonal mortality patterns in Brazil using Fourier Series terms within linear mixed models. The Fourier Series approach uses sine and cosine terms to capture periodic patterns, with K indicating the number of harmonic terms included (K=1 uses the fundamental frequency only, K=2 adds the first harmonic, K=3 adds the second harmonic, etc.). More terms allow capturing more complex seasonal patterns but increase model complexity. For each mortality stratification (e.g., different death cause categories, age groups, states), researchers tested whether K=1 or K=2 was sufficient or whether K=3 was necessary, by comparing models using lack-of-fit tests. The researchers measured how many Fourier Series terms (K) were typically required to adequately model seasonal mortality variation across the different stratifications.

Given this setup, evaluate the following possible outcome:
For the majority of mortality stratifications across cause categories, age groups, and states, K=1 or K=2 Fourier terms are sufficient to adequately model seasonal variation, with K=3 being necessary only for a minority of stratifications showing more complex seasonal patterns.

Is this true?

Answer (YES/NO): YES